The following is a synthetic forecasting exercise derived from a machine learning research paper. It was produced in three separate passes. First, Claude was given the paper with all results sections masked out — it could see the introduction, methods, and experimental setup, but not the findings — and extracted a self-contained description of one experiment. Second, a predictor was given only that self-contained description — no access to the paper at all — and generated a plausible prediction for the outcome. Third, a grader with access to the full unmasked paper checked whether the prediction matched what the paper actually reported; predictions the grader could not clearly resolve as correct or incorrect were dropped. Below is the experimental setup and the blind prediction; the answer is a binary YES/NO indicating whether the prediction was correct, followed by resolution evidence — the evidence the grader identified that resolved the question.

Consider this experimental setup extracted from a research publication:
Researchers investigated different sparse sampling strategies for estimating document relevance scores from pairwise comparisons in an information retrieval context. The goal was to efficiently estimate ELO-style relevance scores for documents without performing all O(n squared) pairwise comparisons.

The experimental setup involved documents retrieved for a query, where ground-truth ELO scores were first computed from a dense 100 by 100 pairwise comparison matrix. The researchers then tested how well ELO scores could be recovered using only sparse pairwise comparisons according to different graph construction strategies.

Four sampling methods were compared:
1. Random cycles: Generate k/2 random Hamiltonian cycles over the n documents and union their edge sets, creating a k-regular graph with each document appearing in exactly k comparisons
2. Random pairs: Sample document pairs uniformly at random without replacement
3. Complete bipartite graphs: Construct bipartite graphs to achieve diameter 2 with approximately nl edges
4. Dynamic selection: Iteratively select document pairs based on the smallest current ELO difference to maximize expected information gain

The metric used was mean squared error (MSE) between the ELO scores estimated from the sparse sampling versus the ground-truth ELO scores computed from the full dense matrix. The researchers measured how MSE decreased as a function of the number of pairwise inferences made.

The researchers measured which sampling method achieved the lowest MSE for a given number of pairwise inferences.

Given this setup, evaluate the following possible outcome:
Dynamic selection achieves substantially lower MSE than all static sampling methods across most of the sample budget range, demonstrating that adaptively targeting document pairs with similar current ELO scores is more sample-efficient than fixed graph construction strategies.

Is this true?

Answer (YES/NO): NO